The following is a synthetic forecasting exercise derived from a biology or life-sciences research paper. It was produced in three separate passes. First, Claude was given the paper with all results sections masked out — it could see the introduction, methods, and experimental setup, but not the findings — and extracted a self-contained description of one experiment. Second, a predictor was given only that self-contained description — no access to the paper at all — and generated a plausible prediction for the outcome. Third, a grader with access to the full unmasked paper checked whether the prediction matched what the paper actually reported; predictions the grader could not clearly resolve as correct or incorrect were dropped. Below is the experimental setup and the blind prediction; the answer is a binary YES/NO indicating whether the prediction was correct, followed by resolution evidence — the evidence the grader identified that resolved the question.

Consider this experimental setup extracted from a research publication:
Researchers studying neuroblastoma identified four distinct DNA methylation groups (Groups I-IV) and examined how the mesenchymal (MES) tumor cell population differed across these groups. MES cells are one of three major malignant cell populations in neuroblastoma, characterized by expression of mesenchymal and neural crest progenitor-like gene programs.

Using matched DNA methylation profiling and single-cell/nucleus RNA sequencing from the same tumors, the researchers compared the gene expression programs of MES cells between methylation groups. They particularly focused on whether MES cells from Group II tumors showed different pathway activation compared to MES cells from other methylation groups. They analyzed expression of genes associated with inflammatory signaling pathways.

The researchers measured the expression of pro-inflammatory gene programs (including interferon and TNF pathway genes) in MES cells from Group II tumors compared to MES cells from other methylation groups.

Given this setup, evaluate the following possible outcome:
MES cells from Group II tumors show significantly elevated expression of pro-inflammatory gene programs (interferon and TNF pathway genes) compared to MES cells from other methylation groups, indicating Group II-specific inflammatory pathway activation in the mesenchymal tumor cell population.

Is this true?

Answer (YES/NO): YES